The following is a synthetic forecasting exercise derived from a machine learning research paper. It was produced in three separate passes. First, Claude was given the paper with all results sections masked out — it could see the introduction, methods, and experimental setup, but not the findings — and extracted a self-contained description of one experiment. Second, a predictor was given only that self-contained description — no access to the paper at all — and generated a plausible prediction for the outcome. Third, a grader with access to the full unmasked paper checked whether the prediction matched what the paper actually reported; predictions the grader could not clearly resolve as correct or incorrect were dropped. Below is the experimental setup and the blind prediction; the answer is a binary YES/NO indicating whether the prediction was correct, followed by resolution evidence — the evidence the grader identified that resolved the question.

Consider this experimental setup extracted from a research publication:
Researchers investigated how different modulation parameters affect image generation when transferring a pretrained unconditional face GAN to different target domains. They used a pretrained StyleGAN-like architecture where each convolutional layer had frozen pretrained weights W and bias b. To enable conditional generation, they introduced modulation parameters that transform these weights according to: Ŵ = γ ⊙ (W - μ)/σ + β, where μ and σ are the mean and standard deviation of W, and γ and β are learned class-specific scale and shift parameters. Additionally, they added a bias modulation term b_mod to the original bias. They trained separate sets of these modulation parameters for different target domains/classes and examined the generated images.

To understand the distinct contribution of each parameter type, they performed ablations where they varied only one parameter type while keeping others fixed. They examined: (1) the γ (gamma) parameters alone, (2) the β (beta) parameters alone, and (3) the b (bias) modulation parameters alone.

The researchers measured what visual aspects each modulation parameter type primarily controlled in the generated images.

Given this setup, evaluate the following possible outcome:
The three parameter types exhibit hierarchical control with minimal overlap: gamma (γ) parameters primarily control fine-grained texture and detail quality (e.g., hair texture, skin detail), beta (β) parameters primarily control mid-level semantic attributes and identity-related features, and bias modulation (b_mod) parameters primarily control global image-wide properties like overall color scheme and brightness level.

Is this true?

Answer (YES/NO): NO